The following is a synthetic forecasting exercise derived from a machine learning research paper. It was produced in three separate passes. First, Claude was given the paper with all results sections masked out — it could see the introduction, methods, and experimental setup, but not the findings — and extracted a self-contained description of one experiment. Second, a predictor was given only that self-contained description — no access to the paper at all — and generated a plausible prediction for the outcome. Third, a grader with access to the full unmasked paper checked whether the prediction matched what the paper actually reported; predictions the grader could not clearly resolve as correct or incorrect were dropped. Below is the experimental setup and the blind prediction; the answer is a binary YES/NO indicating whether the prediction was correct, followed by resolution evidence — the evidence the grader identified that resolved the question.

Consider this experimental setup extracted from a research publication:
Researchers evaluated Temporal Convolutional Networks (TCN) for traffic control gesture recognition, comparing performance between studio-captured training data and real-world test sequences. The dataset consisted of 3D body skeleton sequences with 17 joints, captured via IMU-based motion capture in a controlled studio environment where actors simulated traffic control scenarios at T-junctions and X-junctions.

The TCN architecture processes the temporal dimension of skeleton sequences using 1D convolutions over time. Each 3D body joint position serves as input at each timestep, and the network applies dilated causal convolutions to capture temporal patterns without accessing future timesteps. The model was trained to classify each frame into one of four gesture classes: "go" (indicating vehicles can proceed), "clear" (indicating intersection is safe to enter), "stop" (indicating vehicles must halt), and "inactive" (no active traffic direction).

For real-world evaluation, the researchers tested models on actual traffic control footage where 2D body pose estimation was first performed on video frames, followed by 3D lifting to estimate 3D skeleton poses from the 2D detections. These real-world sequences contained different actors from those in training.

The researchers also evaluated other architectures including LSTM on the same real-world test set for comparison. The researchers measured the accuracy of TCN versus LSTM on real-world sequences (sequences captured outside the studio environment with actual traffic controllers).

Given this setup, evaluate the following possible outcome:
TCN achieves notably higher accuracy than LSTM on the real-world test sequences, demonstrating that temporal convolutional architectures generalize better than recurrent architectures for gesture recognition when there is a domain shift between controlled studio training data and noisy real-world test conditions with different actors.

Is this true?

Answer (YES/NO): NO